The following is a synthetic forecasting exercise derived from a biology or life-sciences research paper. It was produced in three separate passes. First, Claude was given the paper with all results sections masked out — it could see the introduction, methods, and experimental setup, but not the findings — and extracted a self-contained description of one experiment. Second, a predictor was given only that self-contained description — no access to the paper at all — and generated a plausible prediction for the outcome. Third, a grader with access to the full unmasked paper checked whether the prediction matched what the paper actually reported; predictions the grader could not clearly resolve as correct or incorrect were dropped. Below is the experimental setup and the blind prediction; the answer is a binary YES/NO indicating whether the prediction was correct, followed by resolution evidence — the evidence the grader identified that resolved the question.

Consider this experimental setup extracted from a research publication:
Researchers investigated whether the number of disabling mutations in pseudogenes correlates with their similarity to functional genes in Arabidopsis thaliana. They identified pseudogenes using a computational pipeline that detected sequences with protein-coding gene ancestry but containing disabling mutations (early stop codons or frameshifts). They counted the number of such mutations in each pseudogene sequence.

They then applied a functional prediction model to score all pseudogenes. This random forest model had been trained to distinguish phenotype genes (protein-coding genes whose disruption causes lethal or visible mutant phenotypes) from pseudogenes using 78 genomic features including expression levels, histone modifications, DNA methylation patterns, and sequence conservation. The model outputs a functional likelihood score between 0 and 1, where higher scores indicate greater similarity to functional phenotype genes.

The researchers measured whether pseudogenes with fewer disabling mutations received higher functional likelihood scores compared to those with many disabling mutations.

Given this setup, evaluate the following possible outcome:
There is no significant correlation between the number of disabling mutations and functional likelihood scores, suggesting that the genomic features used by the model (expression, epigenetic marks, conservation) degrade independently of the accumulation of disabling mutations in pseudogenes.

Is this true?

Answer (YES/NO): NO